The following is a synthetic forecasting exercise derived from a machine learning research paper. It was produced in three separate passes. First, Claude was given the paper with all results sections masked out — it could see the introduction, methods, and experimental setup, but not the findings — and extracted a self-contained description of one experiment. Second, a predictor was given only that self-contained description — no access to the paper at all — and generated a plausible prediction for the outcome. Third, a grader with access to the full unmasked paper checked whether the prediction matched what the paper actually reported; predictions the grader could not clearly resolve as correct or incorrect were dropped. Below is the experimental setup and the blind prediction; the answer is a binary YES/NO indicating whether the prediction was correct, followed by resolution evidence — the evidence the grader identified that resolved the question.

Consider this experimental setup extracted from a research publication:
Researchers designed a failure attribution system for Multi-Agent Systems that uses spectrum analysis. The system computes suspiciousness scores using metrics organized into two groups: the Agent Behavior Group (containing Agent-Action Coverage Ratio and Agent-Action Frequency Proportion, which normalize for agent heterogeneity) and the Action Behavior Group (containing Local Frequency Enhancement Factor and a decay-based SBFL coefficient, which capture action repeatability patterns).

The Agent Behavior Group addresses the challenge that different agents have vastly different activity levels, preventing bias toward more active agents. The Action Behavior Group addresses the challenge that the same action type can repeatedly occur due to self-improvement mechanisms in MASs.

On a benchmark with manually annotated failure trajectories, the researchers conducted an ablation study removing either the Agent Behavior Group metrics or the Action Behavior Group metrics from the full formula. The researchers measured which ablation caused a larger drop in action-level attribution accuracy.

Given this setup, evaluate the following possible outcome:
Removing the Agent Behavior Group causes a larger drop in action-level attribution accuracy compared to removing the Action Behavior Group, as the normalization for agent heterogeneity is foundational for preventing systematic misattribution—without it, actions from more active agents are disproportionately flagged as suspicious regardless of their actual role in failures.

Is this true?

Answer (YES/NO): NO